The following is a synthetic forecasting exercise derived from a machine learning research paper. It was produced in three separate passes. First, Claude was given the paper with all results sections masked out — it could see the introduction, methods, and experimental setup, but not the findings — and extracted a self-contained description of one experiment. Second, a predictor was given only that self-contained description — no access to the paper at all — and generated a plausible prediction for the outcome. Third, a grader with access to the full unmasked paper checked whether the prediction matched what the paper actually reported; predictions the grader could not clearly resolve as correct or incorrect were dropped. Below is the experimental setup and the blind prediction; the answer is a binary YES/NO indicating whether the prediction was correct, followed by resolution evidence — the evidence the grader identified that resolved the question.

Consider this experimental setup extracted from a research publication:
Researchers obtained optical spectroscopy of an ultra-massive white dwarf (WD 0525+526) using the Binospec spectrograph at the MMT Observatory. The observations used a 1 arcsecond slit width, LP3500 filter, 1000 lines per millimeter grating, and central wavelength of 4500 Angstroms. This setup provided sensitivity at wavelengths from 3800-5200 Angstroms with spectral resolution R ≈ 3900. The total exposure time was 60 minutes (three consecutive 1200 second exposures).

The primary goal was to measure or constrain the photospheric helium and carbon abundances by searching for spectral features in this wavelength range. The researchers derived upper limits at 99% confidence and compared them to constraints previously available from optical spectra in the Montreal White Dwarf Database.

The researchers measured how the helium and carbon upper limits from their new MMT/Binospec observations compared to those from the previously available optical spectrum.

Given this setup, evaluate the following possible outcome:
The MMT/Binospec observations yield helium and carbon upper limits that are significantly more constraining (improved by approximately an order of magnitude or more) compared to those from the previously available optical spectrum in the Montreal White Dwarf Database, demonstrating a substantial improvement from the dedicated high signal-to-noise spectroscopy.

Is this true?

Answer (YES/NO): NO